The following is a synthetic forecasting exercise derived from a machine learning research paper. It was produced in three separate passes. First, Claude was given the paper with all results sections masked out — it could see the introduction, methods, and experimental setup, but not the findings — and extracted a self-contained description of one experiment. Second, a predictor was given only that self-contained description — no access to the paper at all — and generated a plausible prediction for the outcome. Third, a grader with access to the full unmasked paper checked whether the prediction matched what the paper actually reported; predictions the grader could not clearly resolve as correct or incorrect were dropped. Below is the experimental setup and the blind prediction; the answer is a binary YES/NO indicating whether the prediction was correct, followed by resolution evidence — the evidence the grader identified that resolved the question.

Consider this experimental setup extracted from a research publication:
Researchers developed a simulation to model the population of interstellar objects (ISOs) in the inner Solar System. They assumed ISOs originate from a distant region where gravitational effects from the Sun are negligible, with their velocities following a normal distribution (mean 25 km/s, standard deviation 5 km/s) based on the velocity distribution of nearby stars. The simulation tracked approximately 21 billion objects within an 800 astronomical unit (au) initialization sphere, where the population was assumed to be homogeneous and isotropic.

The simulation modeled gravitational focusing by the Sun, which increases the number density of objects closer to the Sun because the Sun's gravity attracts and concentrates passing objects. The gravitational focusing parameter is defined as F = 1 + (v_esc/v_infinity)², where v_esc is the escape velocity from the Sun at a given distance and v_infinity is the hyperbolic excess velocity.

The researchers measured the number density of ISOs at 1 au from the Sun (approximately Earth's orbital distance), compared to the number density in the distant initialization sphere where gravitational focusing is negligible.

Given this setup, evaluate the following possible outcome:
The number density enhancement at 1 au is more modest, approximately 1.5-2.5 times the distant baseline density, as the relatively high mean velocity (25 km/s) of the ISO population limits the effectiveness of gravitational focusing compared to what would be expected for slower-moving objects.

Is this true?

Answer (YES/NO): YES